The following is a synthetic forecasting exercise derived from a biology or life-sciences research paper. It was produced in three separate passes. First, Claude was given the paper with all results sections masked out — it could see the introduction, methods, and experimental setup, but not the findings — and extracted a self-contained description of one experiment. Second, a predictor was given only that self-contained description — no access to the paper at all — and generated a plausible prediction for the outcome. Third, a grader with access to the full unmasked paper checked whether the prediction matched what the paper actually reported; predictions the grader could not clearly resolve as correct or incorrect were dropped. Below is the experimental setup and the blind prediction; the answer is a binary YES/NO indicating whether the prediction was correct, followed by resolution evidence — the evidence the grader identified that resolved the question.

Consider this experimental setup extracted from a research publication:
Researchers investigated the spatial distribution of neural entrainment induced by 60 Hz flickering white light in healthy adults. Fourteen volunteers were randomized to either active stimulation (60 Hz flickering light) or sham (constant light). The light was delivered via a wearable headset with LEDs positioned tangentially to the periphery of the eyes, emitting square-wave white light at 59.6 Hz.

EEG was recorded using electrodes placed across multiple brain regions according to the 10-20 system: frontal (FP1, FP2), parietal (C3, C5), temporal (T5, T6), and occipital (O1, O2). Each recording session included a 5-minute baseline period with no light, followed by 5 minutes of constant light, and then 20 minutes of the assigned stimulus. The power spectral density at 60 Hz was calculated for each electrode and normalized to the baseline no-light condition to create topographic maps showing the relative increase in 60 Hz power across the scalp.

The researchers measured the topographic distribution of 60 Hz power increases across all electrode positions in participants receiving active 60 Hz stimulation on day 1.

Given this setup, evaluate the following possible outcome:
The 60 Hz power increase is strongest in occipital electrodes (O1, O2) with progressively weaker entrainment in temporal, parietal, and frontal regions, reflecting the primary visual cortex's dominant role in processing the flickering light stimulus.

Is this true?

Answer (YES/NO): NO